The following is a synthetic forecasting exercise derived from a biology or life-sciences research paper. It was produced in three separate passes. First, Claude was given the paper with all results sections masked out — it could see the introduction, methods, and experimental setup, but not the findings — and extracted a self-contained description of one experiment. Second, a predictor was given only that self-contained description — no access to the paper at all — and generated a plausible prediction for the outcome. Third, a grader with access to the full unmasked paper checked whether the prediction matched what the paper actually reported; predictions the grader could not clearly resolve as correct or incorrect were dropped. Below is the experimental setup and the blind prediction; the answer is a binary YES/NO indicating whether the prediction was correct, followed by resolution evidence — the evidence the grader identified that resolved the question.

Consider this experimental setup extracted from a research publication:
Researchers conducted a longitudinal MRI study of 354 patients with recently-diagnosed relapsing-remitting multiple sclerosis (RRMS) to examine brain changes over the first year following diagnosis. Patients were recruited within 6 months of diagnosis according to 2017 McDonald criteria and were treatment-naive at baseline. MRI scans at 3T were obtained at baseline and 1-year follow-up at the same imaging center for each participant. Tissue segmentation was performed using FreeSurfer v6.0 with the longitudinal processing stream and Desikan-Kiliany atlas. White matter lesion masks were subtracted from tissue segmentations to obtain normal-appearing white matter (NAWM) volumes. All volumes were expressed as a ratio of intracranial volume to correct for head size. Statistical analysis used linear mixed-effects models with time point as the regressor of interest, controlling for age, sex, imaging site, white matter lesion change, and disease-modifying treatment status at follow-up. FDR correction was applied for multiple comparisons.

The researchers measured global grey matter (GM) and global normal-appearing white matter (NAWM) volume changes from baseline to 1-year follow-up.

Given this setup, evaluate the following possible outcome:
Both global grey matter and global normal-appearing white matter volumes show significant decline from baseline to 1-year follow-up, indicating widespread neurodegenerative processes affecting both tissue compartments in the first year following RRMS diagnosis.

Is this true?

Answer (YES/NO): YES